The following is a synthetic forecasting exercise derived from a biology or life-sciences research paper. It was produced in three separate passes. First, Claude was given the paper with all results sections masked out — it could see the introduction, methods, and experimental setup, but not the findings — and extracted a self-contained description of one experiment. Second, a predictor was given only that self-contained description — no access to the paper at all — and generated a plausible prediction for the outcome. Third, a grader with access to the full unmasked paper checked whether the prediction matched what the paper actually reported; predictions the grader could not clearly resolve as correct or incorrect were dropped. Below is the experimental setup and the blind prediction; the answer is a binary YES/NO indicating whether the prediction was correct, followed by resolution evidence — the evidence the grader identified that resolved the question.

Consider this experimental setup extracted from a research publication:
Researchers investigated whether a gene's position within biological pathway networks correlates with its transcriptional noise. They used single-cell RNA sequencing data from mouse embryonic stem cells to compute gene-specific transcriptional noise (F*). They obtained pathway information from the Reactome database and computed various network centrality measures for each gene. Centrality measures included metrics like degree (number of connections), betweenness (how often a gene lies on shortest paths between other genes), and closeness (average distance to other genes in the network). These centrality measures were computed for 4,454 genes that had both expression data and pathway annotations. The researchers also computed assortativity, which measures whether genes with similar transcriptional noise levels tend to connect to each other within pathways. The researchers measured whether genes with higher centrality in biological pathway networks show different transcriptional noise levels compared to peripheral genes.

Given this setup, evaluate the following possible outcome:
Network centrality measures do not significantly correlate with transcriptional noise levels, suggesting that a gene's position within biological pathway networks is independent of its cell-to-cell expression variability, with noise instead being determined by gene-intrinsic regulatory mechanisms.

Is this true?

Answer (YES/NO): NO